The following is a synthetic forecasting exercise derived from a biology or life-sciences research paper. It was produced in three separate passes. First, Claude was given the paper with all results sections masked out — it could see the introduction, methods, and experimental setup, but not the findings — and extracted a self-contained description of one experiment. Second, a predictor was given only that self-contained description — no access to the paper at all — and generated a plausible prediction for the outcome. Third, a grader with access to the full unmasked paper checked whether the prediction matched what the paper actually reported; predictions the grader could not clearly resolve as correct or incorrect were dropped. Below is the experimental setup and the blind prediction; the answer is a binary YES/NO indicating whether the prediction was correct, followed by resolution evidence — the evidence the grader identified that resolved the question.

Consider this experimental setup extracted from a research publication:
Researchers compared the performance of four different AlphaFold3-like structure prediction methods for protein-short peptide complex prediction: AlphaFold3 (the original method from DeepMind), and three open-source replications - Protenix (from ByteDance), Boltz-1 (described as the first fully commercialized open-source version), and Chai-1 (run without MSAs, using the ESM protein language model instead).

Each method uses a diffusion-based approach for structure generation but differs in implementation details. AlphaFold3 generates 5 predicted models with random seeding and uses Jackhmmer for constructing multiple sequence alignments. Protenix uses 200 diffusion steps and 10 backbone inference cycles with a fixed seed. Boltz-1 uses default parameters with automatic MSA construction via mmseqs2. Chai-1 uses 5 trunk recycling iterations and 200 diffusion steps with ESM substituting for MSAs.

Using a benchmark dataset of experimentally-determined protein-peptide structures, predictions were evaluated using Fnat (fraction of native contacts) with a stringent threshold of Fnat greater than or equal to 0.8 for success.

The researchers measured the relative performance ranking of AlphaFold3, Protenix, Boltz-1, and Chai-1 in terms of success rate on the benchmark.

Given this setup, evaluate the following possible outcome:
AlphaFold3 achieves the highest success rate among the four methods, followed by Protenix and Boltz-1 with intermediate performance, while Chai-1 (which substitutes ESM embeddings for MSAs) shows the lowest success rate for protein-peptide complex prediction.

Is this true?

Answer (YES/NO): NO